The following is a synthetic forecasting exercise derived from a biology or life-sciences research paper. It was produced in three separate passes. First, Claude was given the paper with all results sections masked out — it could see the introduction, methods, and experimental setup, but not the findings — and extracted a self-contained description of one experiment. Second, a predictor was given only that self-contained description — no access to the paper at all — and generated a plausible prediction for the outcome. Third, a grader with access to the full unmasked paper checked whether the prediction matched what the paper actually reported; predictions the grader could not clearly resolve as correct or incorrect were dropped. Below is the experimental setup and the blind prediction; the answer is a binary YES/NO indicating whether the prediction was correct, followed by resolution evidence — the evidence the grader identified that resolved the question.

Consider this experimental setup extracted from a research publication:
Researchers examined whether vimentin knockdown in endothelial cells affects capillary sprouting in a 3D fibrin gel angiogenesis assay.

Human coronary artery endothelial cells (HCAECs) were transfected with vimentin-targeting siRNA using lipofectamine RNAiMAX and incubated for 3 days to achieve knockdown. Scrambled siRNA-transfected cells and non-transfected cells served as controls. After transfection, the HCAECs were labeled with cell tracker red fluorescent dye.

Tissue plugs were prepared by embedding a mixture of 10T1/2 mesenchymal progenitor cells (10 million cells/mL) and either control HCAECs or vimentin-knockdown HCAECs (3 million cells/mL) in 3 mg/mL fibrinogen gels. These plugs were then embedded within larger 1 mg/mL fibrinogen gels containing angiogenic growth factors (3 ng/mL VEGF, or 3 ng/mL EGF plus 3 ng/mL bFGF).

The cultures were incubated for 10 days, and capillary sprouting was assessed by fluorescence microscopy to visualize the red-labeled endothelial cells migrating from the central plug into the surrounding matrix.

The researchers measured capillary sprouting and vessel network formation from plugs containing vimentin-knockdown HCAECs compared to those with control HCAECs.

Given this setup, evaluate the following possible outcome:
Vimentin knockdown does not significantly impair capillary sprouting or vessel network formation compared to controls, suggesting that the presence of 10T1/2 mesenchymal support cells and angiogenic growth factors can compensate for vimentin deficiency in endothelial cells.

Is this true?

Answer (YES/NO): NO